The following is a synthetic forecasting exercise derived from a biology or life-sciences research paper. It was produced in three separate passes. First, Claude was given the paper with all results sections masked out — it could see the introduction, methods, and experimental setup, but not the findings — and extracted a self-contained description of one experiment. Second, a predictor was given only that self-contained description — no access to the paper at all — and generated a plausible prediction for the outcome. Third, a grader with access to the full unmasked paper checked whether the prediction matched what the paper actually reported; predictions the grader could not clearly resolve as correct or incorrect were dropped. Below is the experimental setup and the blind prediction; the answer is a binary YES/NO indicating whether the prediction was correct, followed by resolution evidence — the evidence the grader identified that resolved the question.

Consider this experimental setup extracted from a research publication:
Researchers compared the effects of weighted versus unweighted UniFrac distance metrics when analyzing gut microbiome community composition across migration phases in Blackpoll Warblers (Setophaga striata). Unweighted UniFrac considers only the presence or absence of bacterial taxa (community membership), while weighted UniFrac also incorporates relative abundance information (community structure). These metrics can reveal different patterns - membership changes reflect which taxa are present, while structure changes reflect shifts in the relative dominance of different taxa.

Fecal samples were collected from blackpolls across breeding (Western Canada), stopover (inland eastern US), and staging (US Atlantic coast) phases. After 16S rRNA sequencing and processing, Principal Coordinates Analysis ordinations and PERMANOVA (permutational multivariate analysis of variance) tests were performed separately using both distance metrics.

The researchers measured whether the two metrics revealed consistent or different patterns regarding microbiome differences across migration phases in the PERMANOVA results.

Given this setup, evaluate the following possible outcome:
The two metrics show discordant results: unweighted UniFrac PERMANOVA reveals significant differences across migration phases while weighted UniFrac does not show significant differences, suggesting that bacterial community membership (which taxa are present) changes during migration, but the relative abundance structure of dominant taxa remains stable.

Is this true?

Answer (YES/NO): NO